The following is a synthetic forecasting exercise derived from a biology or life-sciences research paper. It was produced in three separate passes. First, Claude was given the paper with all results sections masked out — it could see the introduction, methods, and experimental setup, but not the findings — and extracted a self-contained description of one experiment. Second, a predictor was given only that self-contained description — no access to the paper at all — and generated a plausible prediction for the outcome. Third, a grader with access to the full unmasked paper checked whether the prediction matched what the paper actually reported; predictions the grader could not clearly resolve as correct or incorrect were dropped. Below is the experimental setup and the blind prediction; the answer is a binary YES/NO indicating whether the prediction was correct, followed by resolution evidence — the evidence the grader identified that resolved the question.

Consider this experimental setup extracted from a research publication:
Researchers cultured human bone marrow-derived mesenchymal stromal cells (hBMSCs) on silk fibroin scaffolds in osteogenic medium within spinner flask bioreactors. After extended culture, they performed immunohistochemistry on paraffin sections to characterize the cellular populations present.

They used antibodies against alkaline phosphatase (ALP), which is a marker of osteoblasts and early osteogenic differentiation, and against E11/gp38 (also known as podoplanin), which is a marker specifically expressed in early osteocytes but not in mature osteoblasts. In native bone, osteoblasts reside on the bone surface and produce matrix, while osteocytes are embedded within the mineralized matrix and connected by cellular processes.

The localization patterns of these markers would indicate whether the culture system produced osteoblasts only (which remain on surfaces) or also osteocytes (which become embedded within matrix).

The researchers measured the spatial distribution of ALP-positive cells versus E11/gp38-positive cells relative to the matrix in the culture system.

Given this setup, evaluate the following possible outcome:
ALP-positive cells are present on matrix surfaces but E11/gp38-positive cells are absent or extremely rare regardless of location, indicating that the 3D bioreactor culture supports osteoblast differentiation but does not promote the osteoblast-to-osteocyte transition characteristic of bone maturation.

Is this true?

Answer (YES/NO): NO